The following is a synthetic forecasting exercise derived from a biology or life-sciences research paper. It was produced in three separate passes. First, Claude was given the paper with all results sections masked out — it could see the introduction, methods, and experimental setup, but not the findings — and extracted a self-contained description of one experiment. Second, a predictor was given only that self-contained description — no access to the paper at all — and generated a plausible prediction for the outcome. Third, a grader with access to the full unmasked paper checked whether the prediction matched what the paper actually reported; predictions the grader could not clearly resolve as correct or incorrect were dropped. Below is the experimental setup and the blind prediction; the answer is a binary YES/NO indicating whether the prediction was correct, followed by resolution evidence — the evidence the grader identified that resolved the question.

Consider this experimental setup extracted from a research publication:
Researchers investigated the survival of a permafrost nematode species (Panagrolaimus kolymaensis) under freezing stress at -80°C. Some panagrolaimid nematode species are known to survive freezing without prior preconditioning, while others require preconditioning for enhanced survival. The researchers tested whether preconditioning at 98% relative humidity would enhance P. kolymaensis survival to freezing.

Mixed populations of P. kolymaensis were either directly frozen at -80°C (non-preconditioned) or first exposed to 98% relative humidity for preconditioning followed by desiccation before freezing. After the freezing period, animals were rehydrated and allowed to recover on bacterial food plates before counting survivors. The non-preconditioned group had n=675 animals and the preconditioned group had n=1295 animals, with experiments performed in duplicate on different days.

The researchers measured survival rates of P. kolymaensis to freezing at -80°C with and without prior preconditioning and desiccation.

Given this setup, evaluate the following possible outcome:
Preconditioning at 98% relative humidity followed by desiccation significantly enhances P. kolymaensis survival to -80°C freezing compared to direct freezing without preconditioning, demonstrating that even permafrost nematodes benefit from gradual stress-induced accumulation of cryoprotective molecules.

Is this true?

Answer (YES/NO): YES